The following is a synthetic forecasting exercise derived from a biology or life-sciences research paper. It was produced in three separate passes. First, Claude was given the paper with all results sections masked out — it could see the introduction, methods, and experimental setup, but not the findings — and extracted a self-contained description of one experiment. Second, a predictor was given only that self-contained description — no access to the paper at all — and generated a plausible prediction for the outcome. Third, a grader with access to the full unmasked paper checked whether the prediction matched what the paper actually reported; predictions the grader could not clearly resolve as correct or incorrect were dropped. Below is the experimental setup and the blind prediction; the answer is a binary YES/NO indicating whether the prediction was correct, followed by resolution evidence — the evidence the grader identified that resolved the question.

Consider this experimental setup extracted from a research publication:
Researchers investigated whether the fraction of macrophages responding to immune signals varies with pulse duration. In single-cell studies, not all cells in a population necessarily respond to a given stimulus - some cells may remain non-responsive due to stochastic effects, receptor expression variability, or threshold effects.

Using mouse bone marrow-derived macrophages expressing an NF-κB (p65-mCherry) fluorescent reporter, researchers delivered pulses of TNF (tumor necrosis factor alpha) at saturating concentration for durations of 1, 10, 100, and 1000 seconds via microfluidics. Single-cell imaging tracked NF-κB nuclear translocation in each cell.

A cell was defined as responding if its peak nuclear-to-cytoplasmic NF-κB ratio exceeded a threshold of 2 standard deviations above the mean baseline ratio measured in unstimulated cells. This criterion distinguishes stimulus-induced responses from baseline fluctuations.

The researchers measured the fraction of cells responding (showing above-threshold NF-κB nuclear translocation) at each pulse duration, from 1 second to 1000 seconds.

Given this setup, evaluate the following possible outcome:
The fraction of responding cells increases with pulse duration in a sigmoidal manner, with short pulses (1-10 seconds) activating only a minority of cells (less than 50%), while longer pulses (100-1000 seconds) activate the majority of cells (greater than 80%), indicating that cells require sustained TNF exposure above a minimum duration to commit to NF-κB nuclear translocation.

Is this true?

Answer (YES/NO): NO